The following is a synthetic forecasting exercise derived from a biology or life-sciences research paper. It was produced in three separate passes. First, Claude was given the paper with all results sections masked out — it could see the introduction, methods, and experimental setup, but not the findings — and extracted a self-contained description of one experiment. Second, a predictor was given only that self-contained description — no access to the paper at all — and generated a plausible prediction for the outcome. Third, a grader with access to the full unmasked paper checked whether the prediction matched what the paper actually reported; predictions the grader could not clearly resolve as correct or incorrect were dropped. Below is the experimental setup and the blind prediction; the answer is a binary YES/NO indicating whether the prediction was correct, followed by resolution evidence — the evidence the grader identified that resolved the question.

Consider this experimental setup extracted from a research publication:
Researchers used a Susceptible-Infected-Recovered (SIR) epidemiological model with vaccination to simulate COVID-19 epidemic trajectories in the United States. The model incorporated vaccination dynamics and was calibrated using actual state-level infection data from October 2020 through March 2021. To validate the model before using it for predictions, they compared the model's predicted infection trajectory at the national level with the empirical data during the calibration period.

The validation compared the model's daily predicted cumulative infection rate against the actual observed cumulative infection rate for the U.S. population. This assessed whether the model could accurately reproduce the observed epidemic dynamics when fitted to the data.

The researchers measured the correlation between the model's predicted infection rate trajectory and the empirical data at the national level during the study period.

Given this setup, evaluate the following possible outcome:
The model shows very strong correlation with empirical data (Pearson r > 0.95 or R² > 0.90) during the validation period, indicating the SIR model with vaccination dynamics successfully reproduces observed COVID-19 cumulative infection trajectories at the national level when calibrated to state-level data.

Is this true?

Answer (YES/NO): YES